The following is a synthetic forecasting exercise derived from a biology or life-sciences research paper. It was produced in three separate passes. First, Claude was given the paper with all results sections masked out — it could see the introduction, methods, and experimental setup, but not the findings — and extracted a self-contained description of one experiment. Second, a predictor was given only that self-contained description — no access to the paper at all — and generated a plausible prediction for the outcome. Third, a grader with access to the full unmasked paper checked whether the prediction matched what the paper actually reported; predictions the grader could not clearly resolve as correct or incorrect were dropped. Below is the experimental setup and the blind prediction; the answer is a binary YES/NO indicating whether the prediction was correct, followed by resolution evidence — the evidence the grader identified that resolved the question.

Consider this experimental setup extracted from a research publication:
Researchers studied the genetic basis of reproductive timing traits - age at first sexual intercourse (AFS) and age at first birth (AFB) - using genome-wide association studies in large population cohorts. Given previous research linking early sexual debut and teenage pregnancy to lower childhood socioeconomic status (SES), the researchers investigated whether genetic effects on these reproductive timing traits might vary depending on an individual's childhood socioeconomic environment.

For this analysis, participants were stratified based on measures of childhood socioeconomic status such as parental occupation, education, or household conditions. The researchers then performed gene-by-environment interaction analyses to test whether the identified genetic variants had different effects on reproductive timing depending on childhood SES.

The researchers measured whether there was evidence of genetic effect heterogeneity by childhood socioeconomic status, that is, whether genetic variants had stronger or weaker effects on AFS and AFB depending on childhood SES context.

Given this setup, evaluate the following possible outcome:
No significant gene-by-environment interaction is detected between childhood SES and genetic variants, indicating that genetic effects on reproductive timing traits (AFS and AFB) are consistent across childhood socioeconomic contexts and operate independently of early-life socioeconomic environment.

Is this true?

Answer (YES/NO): NO